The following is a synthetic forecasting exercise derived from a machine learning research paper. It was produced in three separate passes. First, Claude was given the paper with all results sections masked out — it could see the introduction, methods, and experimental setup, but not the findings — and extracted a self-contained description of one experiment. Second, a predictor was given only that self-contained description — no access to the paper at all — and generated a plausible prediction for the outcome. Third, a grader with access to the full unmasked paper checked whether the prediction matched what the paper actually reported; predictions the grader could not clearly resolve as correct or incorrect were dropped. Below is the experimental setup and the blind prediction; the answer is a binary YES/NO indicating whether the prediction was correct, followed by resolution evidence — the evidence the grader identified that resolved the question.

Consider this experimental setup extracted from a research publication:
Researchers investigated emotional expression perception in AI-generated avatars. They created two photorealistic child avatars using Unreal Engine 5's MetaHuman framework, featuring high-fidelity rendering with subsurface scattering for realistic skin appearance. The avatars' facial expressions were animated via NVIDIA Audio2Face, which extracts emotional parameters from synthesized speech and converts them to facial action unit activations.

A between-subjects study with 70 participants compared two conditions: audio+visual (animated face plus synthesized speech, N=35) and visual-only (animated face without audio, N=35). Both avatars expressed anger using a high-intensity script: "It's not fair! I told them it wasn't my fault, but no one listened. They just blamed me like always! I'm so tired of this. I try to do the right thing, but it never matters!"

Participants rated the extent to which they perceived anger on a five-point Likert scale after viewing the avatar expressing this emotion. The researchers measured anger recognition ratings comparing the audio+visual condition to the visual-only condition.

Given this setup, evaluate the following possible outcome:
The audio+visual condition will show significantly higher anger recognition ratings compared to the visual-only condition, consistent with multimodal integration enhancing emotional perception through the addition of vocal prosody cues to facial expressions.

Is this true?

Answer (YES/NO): YES